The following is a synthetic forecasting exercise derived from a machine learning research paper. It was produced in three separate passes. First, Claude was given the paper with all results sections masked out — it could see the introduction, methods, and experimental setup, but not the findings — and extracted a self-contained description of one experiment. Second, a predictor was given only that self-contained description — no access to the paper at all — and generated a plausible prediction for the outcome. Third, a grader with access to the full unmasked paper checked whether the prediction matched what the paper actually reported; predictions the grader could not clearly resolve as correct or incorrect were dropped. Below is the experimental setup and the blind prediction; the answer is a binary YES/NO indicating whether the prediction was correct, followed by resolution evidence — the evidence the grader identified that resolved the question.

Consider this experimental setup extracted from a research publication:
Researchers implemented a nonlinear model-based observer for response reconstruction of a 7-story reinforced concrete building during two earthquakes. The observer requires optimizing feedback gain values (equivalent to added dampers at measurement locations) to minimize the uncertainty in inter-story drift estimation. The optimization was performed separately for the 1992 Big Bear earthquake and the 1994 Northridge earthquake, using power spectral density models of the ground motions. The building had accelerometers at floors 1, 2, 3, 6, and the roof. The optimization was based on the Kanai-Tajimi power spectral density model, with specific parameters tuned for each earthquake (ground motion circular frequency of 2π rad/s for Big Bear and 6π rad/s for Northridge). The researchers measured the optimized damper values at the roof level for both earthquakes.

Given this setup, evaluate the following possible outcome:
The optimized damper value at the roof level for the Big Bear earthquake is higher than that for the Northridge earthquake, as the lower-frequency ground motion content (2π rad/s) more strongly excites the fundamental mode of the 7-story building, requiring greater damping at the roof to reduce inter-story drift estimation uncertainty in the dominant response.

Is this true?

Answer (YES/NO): NO